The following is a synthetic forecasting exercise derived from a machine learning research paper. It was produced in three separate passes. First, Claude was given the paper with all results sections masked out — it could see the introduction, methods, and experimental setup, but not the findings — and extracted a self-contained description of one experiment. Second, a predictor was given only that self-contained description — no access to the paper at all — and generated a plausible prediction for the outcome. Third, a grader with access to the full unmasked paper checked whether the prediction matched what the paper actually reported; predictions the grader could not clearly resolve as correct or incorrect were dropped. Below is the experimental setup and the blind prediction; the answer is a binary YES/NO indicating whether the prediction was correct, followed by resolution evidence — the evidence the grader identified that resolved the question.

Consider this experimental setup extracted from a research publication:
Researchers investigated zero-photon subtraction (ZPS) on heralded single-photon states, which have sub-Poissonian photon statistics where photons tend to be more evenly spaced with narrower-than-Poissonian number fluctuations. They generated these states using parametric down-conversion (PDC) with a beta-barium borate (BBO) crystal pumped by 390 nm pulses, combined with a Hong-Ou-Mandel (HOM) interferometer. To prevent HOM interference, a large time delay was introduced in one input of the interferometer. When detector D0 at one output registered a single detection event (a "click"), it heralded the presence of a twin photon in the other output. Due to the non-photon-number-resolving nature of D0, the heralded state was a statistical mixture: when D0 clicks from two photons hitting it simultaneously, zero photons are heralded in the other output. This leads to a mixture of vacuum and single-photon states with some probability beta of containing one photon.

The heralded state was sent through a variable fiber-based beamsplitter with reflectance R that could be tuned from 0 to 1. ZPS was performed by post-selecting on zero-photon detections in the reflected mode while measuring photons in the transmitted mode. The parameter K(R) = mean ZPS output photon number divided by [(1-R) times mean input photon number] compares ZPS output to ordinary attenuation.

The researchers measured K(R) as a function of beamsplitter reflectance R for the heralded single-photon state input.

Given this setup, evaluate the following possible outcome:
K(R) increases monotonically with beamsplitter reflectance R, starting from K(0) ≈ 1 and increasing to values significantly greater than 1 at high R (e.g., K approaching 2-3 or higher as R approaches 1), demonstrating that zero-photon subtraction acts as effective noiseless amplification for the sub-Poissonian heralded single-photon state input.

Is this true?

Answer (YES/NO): NO